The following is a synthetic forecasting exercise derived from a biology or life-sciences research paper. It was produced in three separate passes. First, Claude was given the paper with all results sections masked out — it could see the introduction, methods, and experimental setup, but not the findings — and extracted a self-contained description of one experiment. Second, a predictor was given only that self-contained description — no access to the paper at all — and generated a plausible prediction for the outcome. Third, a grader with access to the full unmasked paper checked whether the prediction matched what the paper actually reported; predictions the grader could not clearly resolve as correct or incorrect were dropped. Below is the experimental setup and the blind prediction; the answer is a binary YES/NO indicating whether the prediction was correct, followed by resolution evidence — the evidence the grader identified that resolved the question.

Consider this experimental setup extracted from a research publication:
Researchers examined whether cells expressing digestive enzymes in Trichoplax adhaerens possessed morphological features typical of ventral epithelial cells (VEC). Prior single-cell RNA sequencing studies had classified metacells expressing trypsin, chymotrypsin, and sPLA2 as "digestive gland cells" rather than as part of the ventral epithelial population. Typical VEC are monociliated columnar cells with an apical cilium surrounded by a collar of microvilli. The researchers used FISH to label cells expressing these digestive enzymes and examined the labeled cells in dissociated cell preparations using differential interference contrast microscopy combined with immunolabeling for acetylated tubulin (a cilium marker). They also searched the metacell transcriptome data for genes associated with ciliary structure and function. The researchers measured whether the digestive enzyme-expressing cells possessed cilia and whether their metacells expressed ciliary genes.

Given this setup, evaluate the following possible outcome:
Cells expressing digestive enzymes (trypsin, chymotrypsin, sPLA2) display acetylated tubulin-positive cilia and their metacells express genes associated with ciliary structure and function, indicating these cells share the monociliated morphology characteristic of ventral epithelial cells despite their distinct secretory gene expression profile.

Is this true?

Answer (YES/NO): YES